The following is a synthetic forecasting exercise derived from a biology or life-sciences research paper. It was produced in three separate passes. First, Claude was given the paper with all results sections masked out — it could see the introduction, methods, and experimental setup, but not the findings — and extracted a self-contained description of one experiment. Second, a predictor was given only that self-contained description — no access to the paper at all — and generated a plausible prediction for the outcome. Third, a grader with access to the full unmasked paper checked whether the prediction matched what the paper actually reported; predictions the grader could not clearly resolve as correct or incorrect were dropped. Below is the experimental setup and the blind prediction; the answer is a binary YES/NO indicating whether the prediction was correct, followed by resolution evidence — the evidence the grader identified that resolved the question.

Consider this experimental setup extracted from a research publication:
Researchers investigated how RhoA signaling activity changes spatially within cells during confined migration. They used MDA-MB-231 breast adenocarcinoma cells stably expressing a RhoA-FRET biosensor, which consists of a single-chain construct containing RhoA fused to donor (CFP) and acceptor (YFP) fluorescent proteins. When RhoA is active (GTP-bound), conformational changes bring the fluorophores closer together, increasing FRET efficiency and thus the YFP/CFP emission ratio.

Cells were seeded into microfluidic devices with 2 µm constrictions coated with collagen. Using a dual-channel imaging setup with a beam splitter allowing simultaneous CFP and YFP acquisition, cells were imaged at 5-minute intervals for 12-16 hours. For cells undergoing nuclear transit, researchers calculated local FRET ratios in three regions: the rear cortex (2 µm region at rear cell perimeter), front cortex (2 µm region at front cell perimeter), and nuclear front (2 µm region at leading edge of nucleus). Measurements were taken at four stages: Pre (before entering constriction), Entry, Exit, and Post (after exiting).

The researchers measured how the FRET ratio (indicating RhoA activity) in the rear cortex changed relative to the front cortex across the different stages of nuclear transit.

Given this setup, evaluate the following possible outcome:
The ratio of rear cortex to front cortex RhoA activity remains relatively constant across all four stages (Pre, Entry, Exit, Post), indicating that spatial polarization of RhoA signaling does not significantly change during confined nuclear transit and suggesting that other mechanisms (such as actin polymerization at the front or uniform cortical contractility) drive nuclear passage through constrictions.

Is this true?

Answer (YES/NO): NO